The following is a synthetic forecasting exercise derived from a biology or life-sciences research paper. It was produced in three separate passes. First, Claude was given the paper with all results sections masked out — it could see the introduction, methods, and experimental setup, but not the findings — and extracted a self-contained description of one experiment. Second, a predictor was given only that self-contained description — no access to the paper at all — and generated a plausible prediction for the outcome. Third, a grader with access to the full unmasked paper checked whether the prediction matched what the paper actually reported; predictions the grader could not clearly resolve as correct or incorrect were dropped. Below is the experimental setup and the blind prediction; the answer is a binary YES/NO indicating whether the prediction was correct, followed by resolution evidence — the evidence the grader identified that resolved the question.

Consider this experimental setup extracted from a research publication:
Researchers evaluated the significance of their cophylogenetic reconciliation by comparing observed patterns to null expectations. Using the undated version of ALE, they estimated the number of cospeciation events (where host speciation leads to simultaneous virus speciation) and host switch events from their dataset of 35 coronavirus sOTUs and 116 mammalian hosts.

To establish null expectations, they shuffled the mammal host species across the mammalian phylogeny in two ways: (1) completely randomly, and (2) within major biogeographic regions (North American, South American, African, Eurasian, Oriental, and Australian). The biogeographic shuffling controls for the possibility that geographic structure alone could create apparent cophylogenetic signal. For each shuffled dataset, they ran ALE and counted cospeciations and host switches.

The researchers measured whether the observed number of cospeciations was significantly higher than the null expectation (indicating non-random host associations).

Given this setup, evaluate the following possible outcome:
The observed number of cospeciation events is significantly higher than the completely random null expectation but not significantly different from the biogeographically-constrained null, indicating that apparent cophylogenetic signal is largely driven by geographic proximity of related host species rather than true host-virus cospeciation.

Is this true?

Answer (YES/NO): NO